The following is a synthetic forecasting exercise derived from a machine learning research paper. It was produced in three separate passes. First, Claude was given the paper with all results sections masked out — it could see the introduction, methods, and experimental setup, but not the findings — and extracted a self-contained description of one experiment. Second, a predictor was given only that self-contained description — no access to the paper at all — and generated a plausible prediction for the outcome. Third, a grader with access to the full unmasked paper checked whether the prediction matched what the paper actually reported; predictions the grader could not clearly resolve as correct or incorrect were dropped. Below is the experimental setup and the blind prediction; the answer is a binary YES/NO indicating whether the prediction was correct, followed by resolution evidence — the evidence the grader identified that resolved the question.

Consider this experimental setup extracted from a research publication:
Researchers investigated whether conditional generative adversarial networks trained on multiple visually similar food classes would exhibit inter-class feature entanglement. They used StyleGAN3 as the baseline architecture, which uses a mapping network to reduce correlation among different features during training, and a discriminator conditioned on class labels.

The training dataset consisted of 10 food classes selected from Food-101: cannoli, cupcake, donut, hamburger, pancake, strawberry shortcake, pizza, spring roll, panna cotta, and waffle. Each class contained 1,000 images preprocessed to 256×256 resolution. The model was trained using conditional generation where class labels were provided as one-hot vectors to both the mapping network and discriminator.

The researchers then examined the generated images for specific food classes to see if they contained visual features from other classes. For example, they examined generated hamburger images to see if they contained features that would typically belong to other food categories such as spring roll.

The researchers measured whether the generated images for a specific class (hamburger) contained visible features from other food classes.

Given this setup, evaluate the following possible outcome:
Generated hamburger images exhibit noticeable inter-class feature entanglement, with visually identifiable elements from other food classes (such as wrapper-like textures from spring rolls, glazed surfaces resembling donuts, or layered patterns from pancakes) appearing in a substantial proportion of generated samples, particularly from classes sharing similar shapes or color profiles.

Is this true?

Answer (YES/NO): YES